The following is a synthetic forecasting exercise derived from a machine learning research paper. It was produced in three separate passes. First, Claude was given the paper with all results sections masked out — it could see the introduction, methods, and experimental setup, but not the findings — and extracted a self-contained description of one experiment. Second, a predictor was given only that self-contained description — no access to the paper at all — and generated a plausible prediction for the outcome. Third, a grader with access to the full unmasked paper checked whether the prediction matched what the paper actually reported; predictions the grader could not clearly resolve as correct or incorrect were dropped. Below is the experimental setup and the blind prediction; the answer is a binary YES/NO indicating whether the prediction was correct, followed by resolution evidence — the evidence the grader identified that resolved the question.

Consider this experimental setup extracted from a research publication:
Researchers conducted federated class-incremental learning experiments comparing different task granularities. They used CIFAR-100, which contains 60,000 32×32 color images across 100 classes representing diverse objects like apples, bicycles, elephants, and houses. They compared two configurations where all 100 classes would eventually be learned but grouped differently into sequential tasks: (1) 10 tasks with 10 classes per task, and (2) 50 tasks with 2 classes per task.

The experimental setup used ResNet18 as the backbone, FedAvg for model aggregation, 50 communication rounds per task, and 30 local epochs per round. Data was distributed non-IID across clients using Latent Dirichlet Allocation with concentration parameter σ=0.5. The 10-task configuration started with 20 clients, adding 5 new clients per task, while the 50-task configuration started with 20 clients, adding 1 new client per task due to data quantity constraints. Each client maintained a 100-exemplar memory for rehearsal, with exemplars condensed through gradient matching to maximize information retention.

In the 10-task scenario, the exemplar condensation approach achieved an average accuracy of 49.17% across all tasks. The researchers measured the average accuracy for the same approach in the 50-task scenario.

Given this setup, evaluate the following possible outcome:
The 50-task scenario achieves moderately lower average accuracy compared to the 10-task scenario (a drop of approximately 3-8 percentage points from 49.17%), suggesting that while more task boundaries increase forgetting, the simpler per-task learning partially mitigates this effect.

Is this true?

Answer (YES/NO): NO